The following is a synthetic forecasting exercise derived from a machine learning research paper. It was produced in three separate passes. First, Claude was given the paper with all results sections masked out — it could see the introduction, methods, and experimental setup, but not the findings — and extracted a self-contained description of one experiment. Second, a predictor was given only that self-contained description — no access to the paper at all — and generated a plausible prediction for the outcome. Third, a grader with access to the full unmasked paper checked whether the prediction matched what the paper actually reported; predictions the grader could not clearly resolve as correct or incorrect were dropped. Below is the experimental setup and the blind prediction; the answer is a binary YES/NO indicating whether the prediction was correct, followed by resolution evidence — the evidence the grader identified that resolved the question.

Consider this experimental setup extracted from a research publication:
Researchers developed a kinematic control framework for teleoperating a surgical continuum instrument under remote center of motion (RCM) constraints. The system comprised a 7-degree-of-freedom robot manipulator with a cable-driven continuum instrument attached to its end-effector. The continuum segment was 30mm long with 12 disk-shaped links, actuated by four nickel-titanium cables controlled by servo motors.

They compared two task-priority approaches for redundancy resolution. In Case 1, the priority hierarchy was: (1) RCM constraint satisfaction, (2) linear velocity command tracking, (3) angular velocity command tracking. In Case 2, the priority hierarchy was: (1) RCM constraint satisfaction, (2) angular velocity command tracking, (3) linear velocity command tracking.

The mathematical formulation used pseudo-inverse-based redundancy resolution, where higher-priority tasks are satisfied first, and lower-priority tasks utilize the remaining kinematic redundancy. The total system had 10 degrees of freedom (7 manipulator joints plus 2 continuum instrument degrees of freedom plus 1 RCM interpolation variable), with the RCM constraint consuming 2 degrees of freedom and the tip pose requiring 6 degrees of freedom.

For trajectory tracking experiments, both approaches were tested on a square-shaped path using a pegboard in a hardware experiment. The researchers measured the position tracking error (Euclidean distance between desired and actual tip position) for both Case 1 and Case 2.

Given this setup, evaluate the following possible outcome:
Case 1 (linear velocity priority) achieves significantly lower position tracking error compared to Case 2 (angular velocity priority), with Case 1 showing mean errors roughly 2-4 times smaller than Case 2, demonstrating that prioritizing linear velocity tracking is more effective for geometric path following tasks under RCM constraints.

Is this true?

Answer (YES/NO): NO